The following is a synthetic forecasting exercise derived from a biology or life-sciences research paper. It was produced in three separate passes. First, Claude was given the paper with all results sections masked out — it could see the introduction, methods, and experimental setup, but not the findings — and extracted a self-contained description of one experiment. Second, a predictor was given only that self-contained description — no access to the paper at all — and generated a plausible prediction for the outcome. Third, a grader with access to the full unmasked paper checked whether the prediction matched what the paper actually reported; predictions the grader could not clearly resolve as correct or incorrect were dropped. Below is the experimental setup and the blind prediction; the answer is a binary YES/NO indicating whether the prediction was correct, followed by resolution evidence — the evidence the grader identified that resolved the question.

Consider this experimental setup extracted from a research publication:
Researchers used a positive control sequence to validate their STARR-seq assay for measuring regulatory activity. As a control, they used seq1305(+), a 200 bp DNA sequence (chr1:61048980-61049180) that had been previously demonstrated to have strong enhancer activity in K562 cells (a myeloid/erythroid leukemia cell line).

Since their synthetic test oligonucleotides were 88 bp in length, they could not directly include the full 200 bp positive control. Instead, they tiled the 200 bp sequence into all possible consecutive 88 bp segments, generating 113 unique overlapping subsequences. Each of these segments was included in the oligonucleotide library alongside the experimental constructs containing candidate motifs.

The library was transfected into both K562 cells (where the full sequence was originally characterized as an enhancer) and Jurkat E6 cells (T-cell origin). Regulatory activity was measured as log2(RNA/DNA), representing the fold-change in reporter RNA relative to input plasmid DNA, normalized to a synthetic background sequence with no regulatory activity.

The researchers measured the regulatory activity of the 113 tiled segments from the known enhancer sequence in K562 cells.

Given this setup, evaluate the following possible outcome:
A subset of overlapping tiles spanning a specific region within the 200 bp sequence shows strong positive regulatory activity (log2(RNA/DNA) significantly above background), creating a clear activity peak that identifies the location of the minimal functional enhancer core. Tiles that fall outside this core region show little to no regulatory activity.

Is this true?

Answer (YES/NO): NO